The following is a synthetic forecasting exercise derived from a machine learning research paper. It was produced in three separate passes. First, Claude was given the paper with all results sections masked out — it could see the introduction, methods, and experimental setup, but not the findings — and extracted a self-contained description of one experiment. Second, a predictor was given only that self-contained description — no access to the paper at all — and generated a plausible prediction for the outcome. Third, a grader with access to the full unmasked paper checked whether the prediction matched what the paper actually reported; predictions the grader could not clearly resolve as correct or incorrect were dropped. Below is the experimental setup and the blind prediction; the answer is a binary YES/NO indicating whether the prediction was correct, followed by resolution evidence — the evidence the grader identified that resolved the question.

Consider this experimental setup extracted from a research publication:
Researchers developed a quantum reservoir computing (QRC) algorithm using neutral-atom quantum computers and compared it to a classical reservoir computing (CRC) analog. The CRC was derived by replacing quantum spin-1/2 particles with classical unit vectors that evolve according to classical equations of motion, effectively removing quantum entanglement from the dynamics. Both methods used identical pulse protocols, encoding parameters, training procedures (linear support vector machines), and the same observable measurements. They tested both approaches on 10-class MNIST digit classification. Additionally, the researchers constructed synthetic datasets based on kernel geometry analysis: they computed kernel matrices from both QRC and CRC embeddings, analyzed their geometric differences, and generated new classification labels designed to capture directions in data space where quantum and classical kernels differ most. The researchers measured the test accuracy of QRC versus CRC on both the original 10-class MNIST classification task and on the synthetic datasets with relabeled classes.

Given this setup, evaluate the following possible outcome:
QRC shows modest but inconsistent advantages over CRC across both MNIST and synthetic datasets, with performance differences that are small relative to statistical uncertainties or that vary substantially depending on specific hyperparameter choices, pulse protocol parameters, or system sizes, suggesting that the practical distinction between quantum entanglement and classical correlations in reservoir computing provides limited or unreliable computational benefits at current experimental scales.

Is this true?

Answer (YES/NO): NO